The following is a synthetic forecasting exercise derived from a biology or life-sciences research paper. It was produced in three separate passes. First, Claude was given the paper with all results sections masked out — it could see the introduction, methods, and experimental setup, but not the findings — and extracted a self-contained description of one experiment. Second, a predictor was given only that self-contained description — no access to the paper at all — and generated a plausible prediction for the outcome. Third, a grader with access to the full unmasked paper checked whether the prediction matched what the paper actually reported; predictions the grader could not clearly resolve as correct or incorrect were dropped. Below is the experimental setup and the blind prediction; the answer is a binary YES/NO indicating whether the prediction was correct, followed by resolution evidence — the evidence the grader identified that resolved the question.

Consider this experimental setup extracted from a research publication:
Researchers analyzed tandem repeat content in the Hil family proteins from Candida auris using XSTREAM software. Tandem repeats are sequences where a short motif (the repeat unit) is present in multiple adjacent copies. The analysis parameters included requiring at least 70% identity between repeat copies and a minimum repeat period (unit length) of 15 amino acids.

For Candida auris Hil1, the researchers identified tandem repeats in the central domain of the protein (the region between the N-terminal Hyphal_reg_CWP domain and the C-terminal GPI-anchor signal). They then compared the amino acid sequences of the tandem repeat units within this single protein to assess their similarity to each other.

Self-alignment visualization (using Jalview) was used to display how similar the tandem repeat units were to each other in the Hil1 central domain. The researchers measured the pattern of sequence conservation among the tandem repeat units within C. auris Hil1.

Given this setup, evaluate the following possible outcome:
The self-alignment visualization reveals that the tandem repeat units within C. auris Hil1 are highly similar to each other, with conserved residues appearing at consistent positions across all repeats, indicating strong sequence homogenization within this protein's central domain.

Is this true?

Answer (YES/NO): YES